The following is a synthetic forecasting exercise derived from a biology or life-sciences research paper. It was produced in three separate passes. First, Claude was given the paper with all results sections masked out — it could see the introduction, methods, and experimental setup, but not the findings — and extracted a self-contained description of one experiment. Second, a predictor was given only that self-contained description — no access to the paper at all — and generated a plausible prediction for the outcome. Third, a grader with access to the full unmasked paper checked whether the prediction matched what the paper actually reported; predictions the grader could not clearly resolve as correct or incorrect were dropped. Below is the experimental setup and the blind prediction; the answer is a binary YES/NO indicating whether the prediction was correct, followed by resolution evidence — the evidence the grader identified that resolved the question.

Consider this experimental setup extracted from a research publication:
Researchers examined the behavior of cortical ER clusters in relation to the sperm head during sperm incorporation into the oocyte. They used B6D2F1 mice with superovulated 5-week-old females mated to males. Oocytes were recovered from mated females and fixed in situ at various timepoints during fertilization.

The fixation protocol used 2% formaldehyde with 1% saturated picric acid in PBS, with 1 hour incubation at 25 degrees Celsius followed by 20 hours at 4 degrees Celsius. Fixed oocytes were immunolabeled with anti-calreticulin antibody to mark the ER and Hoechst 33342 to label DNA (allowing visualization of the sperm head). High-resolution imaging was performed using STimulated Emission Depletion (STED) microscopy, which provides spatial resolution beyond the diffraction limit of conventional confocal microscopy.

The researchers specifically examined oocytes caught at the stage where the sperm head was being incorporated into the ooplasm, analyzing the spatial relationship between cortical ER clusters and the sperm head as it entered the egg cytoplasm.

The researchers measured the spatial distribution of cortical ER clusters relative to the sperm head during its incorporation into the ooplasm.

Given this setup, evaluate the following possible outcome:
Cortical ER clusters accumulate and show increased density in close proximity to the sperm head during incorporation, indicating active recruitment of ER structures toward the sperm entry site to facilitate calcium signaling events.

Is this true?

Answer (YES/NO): YES